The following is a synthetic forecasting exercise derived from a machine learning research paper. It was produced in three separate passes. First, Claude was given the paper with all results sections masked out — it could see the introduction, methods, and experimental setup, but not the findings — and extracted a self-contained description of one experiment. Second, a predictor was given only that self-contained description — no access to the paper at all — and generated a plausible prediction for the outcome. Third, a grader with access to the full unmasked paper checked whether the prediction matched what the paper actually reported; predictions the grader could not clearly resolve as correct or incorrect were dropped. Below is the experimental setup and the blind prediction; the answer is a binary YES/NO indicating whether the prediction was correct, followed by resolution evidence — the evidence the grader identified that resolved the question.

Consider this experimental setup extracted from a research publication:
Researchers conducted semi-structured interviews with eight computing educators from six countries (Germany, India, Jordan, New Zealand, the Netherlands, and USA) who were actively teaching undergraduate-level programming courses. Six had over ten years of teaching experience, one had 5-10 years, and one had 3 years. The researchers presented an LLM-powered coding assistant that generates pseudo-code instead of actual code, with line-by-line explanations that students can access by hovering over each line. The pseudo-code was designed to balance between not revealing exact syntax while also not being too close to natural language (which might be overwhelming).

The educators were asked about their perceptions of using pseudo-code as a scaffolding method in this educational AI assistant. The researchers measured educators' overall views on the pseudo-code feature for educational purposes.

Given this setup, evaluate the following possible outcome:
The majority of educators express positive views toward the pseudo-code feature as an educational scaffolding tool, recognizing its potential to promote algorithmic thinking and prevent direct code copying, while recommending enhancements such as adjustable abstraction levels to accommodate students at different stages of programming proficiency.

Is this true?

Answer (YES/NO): NO